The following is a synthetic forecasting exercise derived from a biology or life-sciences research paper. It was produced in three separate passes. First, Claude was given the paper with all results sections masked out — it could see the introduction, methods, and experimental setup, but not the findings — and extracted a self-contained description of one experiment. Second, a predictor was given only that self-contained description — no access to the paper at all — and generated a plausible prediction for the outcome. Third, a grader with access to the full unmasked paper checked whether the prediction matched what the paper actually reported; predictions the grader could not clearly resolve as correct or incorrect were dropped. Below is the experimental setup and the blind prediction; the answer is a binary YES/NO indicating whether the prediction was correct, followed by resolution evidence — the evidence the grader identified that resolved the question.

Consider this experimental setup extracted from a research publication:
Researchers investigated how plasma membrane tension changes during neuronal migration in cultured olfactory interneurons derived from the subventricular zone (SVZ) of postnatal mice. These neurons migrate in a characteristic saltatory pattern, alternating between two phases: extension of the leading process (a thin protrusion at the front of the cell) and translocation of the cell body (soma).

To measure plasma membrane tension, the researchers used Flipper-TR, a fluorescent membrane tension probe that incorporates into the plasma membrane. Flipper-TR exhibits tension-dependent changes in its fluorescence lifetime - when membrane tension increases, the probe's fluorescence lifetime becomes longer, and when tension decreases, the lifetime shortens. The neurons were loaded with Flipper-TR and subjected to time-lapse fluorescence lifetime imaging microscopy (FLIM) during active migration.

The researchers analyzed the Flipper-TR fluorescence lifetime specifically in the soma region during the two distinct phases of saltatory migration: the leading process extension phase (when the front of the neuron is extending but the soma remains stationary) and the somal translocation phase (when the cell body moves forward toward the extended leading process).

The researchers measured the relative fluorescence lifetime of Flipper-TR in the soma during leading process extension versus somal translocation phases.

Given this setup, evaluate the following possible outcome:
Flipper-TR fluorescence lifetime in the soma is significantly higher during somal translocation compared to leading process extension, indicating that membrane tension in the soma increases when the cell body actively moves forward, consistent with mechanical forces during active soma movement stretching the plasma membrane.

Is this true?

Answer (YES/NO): NO